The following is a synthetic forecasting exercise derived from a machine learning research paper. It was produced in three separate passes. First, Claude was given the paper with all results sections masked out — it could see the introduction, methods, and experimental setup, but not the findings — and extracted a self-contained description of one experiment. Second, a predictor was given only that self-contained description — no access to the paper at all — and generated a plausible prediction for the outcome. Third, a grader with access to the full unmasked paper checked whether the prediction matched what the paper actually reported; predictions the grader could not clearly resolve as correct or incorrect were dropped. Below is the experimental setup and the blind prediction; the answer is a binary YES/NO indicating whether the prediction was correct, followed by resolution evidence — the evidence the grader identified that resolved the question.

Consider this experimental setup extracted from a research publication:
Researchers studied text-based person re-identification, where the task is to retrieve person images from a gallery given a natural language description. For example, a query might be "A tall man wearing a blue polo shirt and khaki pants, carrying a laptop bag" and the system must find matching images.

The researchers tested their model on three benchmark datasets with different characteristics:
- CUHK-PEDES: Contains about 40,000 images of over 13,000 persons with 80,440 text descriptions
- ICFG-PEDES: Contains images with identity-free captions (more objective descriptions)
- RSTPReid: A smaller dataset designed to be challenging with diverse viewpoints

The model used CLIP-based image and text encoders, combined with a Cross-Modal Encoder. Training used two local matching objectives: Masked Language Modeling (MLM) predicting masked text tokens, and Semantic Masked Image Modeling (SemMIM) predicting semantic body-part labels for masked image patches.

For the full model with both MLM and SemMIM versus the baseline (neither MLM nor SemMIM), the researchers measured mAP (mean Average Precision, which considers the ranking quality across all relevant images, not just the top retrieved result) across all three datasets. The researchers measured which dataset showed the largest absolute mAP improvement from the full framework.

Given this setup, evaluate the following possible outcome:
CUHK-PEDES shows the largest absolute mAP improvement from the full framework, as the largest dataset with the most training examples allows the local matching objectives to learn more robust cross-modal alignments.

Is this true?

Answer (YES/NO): NO